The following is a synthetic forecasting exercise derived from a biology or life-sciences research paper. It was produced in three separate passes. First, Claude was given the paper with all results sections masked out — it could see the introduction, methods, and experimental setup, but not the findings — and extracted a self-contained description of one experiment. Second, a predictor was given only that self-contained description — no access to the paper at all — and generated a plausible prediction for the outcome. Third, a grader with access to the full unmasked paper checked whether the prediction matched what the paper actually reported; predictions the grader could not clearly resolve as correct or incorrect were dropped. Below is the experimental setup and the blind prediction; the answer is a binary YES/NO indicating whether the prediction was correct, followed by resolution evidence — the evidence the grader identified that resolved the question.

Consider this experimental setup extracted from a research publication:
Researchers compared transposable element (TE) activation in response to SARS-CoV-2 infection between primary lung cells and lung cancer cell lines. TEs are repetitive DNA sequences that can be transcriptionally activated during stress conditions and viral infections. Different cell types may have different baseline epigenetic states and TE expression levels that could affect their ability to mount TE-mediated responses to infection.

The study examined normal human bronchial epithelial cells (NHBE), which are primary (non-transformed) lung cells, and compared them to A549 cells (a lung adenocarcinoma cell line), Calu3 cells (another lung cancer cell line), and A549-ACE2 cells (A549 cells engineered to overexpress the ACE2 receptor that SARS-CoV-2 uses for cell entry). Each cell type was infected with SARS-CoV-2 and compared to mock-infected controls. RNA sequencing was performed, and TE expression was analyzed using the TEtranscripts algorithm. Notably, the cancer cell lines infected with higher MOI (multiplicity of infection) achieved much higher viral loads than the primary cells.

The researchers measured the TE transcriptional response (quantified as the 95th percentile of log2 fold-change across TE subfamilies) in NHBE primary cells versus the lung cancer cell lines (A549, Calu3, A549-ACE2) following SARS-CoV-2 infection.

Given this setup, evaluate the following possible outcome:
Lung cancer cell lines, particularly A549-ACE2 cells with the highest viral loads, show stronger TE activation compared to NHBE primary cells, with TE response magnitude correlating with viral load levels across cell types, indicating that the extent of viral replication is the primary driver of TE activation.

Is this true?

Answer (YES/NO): NO